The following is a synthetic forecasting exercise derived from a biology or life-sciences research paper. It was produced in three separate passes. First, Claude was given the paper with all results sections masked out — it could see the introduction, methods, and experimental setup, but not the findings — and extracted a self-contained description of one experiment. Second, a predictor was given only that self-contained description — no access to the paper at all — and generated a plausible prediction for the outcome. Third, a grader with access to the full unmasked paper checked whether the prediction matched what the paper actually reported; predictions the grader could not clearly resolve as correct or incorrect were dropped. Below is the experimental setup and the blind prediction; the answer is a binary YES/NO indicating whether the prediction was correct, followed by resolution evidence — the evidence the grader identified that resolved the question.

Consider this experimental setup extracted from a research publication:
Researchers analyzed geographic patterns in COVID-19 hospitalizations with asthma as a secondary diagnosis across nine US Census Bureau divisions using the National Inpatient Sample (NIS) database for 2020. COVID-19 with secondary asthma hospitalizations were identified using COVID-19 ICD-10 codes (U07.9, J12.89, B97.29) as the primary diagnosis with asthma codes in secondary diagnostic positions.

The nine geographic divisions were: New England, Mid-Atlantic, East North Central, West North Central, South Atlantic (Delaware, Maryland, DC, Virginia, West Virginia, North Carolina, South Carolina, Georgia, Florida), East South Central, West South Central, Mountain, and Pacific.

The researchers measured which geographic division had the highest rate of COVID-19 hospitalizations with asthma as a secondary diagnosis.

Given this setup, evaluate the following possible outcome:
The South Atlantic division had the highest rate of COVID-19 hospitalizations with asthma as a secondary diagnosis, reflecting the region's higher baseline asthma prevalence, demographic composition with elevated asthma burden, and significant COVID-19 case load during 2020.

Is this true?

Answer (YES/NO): YES